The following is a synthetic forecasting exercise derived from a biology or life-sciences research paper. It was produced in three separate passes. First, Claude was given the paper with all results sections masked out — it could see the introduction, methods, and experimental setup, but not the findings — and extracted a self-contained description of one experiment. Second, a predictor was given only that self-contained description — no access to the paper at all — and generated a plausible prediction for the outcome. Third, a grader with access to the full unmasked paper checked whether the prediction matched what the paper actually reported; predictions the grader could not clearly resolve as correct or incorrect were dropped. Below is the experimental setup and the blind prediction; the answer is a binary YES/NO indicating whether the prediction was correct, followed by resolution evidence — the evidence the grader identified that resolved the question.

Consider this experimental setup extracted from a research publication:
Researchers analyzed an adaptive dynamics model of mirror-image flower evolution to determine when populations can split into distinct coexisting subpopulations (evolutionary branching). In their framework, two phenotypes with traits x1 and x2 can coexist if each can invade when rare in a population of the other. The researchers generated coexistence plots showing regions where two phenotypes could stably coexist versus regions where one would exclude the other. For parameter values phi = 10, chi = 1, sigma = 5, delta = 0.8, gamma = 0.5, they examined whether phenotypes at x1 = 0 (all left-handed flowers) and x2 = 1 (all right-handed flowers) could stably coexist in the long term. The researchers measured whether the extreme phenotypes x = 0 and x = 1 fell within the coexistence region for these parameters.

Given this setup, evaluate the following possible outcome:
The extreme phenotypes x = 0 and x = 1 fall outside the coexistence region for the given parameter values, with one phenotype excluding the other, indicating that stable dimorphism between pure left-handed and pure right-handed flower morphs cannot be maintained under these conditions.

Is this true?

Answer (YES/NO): NO